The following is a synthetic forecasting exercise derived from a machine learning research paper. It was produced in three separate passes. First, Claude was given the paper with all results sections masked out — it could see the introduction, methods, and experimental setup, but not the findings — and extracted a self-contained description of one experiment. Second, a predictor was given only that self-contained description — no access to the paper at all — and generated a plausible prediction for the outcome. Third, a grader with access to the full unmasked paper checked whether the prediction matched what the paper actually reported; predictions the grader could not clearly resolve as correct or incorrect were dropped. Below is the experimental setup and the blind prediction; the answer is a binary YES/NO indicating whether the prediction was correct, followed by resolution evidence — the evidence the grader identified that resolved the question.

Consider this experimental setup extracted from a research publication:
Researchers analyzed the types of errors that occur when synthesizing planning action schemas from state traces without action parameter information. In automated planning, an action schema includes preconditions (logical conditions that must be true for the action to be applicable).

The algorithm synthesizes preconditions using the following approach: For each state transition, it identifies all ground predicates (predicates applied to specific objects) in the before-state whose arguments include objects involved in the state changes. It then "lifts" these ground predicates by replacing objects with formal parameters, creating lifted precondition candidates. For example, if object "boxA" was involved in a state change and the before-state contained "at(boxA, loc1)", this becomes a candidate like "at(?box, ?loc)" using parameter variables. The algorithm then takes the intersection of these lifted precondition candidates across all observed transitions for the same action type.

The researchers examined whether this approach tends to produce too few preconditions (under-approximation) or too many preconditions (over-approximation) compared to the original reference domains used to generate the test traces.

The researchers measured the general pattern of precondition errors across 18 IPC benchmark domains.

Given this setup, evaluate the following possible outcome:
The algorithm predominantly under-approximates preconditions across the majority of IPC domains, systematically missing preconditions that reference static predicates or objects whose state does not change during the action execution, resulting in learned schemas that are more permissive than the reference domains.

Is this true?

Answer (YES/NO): NO